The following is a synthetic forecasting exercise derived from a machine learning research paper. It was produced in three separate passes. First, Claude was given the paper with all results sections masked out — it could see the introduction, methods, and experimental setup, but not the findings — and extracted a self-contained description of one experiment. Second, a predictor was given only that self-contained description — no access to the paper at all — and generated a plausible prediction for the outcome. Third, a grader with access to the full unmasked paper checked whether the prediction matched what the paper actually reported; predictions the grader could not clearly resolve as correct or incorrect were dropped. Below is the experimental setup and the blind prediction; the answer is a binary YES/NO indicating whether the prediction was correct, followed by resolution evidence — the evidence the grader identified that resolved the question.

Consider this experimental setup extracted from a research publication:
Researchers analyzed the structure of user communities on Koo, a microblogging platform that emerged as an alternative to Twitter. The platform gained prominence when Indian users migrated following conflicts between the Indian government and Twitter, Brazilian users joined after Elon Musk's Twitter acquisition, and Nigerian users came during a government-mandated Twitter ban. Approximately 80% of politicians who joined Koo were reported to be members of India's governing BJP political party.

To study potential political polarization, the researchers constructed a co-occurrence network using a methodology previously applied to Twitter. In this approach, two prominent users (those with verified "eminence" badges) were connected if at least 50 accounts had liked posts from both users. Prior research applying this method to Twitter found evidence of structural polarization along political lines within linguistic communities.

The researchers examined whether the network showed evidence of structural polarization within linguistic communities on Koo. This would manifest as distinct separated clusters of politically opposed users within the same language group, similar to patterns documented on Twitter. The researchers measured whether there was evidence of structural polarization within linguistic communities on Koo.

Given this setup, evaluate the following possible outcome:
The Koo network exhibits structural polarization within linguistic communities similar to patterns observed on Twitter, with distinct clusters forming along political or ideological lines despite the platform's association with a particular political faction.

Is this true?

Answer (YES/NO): NO